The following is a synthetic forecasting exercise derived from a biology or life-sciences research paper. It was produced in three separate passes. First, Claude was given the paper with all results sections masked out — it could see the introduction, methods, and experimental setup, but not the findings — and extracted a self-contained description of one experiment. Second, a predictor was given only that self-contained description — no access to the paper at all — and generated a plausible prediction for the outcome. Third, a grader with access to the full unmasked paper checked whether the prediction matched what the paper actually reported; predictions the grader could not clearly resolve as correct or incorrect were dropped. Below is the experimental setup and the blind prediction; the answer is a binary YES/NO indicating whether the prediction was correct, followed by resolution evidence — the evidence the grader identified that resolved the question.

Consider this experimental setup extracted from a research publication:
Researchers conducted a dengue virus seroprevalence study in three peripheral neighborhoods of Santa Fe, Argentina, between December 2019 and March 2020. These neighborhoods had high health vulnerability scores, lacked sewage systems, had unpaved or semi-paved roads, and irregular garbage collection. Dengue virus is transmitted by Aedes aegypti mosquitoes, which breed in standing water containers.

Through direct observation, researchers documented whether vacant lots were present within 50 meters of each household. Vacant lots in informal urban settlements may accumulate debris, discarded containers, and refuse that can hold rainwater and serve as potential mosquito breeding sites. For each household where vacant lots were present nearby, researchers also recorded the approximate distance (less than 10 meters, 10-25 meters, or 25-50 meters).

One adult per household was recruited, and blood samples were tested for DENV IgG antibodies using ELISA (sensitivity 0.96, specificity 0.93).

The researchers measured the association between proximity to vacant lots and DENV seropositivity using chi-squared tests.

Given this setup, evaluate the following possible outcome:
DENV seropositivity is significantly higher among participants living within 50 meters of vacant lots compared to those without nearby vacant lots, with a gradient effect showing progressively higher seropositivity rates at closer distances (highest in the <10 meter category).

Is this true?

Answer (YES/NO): NO